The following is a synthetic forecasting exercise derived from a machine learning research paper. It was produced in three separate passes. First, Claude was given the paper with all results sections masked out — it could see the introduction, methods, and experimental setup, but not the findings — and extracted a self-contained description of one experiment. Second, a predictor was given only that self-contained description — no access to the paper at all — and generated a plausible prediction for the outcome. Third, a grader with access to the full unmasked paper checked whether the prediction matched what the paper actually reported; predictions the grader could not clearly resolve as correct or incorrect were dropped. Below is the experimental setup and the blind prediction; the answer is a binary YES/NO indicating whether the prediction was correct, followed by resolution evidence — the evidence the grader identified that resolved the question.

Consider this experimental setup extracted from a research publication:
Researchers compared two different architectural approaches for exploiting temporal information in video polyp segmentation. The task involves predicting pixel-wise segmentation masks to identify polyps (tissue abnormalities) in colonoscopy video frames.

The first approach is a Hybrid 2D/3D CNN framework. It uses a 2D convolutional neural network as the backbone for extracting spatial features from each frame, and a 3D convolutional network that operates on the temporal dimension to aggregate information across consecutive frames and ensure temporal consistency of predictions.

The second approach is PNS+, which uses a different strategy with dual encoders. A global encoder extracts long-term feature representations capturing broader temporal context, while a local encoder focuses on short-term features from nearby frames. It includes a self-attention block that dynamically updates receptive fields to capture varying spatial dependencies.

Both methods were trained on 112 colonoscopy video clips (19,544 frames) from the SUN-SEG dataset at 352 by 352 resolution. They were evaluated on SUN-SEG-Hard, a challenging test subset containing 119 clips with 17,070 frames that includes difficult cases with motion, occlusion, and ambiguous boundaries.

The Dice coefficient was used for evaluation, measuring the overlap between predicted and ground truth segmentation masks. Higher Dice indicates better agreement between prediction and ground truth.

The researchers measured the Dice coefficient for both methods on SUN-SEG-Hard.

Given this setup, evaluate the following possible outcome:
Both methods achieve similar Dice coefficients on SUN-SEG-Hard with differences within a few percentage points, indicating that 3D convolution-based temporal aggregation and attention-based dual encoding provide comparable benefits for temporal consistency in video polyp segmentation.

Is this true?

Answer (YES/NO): NO